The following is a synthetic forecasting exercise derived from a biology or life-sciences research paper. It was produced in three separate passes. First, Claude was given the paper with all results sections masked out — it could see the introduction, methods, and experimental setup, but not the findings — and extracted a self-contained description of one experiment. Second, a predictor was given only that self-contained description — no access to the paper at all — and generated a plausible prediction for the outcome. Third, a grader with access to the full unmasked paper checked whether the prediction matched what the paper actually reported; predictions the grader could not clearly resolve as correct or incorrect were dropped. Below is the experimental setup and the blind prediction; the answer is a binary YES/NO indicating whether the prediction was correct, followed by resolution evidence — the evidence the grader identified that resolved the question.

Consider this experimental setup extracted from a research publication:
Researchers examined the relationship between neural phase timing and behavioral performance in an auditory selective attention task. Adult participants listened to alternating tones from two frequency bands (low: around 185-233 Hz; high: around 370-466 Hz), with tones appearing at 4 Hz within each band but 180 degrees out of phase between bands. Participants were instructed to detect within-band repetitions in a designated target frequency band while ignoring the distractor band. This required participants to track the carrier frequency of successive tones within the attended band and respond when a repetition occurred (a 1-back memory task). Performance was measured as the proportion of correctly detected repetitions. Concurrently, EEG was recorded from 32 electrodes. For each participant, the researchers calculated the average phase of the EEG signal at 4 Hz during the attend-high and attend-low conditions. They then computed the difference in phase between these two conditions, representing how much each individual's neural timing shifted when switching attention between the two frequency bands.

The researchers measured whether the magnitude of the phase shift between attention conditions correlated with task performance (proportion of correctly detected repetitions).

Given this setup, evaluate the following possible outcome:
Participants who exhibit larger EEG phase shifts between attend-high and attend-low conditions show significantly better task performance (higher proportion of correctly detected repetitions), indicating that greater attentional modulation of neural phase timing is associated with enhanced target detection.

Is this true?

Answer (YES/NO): YES